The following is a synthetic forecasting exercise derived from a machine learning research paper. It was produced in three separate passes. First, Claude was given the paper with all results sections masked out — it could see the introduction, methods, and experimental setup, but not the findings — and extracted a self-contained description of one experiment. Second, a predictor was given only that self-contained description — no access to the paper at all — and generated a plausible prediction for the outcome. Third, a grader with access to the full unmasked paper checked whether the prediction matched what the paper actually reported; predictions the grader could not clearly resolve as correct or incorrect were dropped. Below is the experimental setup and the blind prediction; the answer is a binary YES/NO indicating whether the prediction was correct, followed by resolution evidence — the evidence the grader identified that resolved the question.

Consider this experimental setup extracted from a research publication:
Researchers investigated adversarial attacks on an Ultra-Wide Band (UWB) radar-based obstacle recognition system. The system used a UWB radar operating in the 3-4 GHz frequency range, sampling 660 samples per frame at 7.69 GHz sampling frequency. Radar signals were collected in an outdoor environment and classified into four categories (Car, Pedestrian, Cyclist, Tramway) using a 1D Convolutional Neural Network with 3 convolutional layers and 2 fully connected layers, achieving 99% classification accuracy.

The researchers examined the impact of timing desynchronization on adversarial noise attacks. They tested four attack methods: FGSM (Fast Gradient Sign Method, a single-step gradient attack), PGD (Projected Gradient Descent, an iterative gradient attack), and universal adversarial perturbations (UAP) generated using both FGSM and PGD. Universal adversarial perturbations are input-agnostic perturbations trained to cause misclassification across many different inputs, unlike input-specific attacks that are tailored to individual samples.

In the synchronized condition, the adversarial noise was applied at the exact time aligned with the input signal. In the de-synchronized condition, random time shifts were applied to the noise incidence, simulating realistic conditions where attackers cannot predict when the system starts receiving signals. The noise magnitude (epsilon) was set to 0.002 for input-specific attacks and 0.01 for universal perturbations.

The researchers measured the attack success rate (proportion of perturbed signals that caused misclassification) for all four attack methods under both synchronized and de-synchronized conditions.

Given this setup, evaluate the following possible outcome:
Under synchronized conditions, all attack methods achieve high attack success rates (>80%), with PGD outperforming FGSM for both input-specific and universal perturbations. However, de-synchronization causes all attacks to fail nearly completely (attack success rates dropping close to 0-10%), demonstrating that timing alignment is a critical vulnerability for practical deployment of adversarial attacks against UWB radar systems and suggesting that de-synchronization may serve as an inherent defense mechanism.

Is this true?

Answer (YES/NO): NO